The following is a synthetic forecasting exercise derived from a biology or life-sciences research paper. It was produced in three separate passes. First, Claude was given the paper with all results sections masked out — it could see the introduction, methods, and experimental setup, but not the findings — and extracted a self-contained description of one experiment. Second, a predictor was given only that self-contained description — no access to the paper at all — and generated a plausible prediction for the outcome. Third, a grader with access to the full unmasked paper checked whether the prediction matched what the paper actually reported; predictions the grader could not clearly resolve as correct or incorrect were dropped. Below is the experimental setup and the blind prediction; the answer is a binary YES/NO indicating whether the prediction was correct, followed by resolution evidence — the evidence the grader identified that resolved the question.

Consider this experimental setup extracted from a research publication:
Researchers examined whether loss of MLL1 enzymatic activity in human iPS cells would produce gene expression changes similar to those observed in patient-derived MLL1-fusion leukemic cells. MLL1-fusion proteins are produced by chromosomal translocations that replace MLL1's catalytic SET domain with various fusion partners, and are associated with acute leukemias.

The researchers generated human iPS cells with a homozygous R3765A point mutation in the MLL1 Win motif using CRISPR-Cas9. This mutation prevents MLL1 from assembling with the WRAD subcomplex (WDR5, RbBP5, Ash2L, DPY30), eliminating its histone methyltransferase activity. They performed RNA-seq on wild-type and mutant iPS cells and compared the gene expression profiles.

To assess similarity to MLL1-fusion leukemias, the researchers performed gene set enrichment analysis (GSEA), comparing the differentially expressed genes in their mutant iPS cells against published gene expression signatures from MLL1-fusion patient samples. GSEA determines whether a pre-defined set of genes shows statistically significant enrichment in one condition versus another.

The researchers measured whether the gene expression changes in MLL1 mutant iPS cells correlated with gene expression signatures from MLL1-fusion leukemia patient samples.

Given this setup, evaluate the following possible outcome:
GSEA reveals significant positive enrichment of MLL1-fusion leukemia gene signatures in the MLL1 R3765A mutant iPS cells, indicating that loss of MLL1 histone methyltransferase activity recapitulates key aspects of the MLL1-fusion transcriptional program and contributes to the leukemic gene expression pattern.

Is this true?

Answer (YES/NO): YES